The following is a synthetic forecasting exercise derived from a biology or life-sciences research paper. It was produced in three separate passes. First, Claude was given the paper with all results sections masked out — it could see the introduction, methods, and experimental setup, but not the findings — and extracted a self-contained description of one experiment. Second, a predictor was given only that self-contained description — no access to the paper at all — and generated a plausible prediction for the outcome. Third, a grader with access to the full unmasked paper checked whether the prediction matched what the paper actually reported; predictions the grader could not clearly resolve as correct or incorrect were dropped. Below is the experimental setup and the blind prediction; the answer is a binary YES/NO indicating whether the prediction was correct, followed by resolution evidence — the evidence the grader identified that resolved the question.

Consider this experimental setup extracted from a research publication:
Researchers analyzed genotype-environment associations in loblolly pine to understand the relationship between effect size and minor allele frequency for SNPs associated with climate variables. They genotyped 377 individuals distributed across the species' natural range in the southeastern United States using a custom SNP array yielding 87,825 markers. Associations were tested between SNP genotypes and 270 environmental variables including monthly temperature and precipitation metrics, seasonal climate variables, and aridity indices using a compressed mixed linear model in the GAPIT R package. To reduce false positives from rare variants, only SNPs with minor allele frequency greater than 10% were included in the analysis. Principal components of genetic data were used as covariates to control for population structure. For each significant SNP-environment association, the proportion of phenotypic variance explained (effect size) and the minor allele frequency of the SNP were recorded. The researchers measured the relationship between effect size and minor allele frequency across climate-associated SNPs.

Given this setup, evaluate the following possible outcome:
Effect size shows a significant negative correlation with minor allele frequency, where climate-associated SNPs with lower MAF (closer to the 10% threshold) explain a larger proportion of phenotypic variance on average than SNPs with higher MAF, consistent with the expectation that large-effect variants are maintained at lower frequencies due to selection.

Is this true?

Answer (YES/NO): NO